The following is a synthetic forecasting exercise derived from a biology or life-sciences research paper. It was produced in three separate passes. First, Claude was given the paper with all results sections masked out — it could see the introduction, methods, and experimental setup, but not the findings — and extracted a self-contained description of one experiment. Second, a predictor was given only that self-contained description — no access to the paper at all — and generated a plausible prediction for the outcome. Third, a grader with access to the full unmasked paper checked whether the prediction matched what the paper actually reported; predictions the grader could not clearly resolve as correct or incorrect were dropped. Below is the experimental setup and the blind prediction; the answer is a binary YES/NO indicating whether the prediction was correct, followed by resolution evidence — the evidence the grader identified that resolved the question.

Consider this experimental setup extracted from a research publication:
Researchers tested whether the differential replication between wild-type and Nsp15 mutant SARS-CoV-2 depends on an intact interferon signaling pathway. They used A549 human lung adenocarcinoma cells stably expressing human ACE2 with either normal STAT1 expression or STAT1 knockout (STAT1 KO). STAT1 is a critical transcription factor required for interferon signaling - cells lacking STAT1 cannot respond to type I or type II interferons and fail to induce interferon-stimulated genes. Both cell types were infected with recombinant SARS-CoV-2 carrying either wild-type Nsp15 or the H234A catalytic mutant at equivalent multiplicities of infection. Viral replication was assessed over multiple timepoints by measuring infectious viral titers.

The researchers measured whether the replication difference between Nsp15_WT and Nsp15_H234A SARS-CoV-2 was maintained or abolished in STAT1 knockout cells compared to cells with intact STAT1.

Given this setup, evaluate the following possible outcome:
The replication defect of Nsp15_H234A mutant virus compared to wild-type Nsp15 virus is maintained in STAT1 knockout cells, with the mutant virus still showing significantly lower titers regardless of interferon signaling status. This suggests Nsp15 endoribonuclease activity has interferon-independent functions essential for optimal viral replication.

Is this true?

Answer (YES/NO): NO